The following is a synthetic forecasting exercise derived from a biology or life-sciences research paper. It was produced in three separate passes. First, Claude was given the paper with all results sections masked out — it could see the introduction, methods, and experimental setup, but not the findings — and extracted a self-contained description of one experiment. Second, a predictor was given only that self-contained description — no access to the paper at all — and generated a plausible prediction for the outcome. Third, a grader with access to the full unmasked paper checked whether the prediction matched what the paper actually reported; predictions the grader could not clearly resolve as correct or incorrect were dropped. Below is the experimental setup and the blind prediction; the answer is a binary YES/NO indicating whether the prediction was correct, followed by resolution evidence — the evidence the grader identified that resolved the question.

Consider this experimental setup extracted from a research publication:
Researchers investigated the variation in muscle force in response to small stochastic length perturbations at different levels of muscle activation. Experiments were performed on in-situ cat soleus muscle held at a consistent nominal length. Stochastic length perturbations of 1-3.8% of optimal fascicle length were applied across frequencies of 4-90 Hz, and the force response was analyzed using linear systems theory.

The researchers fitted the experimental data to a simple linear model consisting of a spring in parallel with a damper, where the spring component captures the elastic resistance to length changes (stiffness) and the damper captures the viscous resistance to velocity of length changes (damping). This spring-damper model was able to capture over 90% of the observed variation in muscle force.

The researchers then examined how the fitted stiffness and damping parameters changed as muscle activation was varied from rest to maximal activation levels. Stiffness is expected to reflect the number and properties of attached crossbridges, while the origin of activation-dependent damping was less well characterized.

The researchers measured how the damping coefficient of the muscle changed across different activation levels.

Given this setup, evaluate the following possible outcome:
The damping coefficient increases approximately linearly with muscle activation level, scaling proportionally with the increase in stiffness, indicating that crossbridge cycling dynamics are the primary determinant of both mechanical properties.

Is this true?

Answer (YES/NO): YES